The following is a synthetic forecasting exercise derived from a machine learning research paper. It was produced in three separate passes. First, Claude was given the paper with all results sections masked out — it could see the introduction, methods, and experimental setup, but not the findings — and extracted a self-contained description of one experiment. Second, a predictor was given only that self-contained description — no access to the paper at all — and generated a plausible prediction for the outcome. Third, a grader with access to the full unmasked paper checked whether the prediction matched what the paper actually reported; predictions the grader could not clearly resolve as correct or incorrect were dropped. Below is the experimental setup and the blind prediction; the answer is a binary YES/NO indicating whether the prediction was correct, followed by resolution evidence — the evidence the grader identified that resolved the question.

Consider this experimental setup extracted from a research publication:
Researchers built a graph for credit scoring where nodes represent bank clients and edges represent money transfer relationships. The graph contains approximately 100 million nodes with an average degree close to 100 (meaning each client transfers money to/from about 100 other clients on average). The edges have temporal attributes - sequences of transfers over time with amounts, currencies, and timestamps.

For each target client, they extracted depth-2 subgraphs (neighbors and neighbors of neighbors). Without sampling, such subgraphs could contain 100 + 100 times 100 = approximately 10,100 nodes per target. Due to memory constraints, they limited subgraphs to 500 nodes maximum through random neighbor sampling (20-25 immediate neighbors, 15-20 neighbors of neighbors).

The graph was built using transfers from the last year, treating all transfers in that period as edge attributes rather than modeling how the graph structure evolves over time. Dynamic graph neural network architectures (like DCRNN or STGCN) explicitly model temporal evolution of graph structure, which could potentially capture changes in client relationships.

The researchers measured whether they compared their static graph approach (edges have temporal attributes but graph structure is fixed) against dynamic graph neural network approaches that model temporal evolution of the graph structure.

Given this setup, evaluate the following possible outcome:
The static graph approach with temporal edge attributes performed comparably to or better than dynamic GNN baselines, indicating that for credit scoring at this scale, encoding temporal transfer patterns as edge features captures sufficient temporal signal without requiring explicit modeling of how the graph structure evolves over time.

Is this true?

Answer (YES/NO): NO